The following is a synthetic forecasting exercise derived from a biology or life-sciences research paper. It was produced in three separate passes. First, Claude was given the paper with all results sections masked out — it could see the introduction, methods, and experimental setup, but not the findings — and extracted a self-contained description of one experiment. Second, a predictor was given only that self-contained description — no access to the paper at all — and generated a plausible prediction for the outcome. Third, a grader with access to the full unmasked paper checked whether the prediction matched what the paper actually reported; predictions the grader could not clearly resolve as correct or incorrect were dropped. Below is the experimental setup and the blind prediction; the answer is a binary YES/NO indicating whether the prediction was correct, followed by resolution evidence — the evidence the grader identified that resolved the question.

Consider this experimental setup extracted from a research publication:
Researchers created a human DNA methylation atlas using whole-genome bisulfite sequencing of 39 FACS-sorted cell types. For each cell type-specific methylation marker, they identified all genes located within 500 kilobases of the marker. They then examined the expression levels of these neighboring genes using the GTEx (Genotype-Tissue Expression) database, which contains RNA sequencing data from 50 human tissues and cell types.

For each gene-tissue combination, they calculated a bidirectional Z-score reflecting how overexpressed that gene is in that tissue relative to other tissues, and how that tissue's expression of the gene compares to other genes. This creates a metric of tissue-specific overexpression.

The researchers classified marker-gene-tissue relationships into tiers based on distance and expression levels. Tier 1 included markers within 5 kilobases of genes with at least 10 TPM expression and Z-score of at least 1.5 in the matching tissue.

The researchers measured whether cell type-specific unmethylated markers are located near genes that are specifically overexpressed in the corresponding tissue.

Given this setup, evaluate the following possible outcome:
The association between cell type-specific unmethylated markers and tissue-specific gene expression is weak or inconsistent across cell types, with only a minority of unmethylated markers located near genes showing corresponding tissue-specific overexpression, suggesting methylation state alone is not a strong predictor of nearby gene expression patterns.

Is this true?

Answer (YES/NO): NO